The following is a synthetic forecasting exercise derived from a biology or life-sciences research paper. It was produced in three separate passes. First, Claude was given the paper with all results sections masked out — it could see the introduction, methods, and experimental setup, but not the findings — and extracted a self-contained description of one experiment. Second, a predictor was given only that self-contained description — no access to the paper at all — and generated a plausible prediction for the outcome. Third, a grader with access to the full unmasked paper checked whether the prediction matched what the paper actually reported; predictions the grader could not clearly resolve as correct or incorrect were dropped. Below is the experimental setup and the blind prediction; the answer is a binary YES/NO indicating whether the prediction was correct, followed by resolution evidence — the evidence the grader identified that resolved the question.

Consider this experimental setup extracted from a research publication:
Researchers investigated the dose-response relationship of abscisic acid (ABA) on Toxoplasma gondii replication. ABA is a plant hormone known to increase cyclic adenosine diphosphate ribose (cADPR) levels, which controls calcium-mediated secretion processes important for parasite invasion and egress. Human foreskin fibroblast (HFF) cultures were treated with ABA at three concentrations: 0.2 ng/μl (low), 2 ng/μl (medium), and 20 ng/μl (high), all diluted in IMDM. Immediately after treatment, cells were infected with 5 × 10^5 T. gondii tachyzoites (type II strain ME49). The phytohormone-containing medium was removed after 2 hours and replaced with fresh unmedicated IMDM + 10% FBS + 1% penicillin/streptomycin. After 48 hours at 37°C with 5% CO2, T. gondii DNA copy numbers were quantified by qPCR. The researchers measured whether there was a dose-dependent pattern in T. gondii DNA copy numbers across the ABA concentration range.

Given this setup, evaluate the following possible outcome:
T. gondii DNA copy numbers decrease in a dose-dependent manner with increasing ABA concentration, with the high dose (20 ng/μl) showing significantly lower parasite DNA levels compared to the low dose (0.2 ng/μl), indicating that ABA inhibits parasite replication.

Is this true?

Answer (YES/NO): NO